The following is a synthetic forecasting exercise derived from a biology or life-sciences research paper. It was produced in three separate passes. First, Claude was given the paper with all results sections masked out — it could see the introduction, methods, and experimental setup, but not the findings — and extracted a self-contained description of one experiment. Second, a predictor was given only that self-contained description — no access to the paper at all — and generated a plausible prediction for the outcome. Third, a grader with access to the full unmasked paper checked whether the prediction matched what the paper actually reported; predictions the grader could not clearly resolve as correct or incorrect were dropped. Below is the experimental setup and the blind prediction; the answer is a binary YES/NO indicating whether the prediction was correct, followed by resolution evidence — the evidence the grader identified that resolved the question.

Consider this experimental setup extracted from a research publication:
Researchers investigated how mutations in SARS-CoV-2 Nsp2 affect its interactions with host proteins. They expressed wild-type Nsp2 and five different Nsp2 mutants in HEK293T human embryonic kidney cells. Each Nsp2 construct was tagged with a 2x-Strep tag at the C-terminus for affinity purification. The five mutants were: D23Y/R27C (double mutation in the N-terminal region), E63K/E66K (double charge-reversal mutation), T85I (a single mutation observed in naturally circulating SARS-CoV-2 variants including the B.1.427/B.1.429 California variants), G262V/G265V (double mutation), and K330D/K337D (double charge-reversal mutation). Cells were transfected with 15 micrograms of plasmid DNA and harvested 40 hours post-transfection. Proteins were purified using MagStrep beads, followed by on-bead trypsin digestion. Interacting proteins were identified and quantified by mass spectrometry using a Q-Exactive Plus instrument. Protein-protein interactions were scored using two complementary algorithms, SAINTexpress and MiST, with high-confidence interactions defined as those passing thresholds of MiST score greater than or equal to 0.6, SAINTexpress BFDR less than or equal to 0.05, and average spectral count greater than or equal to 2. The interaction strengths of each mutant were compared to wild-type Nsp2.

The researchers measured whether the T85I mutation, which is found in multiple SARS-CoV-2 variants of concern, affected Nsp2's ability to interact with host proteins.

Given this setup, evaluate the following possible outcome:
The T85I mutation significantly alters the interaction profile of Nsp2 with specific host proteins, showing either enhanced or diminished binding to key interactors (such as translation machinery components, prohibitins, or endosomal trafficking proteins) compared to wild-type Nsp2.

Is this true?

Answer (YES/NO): NO